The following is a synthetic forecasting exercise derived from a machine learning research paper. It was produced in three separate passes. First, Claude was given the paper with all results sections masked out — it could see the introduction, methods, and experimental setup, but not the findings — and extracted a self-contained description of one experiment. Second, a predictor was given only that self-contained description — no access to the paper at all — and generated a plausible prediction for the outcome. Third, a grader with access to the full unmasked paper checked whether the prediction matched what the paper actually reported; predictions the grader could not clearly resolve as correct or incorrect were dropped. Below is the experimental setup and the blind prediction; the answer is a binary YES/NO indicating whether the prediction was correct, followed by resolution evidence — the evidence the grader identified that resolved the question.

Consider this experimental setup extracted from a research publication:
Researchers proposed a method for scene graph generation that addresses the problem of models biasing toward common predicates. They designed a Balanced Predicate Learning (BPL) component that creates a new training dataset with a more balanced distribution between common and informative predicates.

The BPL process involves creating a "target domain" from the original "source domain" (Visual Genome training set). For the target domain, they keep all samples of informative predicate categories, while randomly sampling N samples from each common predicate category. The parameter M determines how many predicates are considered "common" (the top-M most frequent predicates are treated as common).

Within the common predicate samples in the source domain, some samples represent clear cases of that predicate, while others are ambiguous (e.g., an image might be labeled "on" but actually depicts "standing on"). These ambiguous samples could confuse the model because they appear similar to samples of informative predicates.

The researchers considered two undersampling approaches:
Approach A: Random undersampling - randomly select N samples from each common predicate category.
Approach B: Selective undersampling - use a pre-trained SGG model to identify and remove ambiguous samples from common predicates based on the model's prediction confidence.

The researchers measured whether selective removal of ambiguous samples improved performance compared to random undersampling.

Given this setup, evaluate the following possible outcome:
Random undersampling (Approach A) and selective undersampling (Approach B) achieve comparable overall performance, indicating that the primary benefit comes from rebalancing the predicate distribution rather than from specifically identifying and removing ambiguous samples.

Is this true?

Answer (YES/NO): YES